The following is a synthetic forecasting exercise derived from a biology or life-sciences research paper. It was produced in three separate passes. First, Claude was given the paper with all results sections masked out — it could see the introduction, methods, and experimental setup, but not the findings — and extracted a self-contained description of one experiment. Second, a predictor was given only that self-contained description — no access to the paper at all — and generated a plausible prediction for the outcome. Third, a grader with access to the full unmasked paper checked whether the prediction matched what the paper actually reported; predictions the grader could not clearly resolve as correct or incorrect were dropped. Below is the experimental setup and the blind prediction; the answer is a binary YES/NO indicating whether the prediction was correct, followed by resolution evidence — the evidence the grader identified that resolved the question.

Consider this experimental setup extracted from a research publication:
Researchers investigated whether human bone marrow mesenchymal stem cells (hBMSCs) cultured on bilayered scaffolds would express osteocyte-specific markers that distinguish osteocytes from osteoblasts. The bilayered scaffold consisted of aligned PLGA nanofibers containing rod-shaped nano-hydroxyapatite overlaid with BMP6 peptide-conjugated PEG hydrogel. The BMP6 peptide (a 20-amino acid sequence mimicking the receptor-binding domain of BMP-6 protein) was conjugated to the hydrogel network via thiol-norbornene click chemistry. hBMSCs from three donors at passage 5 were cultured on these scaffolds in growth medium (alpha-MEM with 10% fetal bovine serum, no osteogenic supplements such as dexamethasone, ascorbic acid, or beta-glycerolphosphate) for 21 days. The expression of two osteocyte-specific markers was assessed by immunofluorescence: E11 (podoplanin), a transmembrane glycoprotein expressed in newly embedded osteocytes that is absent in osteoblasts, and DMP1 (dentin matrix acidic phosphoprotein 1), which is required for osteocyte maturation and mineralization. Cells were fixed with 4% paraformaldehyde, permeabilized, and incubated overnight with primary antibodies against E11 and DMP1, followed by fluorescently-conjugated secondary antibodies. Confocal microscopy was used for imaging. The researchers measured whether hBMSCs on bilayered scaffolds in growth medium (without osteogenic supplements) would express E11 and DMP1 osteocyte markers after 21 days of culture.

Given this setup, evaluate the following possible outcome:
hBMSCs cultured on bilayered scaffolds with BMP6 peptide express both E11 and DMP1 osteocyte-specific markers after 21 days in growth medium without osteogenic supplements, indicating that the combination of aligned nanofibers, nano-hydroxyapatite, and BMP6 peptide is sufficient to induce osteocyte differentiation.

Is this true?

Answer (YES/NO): YES